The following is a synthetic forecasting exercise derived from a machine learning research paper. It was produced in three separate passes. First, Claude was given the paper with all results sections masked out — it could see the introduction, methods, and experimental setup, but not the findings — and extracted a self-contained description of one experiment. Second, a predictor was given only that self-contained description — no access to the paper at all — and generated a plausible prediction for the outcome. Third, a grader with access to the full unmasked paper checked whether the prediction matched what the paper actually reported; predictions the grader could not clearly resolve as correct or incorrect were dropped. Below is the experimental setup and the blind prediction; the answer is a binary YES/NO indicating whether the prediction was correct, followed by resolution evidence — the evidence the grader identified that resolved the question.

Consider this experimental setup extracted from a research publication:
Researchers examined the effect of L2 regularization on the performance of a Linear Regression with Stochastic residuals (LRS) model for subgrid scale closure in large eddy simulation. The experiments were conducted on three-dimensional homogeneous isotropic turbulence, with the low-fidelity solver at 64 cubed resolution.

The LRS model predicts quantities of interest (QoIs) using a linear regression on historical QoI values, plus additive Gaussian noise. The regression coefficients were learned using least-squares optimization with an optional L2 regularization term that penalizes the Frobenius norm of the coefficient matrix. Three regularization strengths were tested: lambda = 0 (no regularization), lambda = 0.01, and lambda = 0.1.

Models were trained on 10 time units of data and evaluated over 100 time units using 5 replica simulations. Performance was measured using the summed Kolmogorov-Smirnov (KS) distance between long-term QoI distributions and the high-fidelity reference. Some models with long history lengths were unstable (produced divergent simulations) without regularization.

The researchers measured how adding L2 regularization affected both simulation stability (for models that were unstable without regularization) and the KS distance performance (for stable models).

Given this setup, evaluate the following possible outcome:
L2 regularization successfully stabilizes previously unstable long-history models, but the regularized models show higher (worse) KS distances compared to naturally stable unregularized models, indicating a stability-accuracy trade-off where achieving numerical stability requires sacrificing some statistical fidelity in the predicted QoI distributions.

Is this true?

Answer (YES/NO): YES